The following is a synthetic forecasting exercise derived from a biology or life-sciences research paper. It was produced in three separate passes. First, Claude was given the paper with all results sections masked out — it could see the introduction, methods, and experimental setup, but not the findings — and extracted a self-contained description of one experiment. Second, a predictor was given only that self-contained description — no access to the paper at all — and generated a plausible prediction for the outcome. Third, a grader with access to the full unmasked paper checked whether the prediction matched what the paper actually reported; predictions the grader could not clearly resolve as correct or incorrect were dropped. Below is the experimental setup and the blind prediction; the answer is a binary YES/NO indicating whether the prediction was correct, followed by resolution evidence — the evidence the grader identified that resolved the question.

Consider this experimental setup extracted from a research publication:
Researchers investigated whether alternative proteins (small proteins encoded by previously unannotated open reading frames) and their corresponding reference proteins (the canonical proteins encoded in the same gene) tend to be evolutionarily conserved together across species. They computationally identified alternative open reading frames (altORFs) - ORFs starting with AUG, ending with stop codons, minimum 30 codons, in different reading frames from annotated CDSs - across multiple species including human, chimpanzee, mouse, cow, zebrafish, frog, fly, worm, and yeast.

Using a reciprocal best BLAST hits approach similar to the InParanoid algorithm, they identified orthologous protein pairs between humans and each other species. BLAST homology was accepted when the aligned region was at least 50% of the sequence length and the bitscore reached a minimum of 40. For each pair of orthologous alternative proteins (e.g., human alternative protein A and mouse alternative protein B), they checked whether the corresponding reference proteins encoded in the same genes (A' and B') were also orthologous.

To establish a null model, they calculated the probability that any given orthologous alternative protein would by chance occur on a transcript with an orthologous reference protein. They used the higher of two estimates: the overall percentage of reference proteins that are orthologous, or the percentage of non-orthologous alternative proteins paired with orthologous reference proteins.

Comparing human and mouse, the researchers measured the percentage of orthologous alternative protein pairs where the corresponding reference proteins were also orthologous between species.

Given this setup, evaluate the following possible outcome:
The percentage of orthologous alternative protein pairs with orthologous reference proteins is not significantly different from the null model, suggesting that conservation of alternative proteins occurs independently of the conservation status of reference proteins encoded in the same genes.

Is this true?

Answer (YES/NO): NO